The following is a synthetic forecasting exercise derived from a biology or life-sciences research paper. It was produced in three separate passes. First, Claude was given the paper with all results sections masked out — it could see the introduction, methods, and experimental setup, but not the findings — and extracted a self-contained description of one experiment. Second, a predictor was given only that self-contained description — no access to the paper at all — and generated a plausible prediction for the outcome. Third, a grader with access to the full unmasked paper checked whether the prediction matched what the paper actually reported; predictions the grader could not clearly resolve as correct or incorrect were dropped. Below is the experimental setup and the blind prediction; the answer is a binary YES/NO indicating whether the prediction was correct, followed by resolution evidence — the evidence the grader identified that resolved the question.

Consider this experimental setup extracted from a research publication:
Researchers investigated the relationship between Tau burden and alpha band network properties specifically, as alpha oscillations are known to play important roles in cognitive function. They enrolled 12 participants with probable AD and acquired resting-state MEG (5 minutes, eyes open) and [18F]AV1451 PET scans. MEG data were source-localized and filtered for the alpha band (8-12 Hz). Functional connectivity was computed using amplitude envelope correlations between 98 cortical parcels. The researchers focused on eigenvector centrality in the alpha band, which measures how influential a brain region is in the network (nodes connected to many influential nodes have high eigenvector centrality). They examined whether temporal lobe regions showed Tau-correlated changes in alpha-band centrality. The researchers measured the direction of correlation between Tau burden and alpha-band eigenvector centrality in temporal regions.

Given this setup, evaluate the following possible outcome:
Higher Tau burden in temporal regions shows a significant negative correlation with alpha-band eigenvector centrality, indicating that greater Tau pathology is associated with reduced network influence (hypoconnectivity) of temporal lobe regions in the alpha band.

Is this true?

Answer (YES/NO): NO